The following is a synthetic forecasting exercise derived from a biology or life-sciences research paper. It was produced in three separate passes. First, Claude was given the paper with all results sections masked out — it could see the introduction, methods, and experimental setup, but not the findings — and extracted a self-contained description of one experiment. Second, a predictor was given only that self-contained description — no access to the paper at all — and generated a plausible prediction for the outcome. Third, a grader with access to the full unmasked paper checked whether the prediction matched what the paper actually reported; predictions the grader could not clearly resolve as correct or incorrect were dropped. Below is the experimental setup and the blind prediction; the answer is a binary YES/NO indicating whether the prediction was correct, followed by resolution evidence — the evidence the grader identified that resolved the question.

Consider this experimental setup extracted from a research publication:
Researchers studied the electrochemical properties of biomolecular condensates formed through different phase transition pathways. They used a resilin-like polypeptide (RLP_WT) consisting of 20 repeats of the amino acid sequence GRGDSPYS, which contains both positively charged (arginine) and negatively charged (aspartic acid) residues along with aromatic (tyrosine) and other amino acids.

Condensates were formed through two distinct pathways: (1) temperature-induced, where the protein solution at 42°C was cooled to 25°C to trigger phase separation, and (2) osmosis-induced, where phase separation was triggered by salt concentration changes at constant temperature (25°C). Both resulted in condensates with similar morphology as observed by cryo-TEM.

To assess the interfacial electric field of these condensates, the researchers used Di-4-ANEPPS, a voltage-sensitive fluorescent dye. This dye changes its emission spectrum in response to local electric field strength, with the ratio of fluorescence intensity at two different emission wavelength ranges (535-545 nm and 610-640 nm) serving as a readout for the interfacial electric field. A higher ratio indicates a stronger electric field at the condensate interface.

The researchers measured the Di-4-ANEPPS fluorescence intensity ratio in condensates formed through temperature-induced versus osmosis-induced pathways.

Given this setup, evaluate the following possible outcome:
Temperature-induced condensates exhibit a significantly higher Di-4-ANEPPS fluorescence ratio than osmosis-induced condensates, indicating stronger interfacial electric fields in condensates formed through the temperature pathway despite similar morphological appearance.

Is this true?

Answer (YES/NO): NO